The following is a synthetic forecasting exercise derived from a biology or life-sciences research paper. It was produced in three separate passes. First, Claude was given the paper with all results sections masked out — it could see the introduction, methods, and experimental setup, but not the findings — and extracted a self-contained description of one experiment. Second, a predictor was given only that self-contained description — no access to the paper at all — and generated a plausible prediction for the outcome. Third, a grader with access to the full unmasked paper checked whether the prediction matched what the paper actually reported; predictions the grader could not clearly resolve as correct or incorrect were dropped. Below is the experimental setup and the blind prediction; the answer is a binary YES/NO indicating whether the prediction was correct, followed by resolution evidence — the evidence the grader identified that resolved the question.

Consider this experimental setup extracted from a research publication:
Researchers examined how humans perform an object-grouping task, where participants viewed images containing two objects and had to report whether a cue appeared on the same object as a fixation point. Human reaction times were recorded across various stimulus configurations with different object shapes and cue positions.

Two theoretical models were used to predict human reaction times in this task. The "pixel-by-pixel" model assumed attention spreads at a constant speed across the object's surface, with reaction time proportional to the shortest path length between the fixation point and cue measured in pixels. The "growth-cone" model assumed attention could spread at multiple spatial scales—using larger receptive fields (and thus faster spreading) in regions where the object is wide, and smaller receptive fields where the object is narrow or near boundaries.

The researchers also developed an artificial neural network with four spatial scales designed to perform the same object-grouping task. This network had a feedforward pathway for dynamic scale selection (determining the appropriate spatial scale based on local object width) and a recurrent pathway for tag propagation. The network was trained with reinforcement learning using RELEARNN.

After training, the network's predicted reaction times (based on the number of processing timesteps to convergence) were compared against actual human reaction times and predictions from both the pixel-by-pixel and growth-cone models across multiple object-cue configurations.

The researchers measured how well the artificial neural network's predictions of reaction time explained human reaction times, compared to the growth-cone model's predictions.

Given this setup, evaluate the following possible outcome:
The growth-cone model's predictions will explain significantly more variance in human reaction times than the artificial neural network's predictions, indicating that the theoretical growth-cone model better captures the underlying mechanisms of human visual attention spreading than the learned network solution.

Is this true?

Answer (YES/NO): YES